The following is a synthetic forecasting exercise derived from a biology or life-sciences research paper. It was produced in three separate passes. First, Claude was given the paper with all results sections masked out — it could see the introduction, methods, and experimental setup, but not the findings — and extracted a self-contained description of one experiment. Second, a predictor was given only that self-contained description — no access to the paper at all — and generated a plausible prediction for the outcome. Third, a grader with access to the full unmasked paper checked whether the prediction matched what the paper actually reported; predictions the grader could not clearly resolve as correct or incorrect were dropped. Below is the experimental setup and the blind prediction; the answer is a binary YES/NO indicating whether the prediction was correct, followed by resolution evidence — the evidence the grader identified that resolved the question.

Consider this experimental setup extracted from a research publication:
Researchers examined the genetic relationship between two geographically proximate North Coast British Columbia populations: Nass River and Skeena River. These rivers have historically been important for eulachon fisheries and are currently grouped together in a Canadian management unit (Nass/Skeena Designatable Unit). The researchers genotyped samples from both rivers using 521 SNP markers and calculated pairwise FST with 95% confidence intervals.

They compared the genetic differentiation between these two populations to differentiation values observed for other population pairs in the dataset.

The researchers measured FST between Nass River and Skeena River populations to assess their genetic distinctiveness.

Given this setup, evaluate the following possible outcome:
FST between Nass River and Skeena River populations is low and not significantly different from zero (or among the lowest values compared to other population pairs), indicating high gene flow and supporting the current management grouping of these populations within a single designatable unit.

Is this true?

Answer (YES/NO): YES